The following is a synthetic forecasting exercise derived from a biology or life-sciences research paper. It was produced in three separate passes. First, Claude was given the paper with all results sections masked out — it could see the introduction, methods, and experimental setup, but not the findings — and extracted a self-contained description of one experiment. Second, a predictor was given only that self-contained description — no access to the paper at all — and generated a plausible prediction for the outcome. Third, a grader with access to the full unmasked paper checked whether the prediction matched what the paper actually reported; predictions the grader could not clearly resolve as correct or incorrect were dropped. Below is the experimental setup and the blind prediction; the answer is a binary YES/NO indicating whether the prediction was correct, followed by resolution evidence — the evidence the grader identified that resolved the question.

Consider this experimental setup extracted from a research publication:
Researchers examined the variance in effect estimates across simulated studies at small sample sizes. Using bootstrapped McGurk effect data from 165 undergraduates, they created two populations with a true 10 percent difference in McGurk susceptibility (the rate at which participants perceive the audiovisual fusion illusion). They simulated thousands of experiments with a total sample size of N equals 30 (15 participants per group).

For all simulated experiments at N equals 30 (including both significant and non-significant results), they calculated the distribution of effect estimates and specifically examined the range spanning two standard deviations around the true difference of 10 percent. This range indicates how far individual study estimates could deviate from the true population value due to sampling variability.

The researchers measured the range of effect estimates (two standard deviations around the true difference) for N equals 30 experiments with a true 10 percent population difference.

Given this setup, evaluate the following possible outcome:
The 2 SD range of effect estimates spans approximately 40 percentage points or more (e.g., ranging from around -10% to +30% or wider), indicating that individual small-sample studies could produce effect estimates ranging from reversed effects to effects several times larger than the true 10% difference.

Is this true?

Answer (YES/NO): YES